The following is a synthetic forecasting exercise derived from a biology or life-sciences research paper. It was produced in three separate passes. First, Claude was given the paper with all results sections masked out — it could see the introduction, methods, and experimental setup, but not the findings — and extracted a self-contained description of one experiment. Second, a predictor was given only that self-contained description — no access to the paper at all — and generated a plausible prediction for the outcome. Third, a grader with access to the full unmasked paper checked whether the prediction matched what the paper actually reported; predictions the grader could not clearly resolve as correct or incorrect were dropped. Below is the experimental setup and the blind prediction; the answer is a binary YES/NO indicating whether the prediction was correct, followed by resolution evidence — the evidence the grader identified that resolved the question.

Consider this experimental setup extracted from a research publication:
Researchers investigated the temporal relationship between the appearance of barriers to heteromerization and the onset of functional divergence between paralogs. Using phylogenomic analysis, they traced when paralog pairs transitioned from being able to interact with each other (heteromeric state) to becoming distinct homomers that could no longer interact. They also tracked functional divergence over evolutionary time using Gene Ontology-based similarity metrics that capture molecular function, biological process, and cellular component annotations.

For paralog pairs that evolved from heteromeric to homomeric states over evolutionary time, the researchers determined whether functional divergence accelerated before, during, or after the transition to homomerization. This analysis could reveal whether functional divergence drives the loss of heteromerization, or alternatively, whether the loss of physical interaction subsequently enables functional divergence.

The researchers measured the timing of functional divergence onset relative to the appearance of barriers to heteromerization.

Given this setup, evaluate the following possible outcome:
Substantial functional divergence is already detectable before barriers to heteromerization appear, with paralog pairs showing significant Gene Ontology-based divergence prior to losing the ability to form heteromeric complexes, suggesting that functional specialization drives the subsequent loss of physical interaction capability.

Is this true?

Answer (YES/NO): NO